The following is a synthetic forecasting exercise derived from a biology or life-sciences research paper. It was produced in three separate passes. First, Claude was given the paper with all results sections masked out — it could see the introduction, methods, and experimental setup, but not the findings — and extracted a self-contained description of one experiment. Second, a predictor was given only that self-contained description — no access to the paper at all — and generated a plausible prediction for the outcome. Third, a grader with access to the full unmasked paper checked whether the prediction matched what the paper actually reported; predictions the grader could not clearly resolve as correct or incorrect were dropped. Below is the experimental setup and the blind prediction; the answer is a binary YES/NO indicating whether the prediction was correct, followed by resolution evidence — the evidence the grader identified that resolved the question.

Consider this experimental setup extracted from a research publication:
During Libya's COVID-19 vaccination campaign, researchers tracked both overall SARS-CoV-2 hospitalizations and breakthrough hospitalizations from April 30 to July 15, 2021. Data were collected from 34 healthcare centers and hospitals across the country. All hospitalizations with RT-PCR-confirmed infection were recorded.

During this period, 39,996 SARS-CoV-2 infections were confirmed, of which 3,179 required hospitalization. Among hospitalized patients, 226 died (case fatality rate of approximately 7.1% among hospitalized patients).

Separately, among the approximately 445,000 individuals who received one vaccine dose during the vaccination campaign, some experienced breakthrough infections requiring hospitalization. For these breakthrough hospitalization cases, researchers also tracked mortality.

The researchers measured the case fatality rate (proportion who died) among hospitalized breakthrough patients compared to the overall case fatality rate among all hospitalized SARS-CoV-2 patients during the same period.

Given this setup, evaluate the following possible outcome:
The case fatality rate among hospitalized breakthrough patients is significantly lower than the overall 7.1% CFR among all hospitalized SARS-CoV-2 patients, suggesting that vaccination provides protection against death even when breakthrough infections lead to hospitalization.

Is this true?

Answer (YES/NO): NO